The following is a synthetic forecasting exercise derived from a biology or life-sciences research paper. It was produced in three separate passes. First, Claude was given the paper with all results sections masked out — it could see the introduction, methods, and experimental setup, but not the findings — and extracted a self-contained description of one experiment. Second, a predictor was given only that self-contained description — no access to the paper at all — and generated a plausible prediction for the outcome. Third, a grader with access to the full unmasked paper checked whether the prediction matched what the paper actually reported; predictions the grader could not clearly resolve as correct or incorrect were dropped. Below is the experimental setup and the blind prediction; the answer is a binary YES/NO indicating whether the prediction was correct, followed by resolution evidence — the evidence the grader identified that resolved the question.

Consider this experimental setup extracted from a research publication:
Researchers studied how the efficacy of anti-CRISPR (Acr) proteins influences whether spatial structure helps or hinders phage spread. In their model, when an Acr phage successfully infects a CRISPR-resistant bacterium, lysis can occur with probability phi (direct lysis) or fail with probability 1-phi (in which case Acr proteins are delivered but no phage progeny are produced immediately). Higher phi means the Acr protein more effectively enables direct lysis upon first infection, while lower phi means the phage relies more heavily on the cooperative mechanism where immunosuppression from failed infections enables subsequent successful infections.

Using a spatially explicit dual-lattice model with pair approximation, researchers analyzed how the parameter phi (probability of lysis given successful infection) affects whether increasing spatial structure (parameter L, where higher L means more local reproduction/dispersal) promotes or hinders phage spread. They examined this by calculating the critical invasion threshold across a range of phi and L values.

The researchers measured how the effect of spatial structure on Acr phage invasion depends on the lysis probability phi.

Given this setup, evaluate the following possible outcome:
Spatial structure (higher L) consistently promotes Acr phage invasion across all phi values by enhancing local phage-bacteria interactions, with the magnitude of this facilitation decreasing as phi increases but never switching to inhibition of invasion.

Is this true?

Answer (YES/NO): NO